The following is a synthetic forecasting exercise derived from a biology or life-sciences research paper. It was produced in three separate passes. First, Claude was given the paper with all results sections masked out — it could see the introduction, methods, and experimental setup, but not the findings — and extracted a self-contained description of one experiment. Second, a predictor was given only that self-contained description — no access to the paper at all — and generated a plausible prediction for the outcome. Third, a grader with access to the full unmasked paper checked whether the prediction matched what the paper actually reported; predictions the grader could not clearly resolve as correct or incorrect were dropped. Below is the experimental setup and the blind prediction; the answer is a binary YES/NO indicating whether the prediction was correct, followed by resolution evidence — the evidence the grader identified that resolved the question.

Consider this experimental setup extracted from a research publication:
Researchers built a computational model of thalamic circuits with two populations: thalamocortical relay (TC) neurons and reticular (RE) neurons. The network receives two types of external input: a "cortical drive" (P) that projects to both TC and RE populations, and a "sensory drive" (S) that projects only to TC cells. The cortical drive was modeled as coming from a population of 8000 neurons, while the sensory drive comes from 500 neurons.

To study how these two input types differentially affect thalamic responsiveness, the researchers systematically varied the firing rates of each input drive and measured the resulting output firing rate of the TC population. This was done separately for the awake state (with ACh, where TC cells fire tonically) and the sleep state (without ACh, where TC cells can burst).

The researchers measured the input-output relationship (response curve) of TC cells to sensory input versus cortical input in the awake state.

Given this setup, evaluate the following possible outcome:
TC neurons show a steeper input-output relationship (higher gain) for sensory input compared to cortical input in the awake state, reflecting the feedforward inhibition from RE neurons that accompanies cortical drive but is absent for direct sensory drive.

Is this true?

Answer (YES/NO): YES